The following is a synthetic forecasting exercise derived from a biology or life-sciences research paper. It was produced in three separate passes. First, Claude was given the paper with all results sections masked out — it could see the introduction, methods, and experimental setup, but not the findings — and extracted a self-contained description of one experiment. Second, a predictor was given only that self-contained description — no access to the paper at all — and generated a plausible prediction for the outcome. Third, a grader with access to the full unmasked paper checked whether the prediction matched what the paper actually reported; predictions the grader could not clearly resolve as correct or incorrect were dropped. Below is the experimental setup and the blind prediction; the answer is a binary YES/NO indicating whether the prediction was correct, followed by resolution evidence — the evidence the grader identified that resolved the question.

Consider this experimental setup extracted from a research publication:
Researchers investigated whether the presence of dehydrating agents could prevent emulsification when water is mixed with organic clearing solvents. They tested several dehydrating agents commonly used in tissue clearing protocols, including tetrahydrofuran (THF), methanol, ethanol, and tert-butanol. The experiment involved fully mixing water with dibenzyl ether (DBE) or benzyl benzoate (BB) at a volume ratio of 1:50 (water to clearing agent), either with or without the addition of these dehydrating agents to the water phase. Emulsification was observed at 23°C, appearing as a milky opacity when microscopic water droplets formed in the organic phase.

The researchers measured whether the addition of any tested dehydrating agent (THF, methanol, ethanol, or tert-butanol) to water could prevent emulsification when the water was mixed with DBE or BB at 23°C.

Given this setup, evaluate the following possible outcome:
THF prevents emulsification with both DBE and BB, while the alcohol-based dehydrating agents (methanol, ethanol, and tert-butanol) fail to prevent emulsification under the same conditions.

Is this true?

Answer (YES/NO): NO